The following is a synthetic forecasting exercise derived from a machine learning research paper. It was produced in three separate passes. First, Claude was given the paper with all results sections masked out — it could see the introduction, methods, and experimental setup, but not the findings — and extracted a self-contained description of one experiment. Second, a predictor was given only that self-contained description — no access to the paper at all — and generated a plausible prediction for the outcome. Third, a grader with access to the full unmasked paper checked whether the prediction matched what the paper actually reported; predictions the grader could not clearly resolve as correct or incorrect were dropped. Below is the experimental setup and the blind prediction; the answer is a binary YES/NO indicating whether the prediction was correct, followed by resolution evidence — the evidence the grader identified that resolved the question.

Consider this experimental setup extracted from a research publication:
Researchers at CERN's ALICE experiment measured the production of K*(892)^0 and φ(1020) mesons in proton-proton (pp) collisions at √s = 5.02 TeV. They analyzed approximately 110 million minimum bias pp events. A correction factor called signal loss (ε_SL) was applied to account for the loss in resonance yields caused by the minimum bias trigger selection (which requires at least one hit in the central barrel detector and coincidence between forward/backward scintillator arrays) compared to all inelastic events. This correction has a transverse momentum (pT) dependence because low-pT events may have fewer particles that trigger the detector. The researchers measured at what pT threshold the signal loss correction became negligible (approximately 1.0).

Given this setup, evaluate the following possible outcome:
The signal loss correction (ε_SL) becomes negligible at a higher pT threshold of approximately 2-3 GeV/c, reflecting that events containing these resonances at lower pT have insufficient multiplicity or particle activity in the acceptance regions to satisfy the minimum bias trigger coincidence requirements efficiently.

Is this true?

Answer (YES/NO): YES